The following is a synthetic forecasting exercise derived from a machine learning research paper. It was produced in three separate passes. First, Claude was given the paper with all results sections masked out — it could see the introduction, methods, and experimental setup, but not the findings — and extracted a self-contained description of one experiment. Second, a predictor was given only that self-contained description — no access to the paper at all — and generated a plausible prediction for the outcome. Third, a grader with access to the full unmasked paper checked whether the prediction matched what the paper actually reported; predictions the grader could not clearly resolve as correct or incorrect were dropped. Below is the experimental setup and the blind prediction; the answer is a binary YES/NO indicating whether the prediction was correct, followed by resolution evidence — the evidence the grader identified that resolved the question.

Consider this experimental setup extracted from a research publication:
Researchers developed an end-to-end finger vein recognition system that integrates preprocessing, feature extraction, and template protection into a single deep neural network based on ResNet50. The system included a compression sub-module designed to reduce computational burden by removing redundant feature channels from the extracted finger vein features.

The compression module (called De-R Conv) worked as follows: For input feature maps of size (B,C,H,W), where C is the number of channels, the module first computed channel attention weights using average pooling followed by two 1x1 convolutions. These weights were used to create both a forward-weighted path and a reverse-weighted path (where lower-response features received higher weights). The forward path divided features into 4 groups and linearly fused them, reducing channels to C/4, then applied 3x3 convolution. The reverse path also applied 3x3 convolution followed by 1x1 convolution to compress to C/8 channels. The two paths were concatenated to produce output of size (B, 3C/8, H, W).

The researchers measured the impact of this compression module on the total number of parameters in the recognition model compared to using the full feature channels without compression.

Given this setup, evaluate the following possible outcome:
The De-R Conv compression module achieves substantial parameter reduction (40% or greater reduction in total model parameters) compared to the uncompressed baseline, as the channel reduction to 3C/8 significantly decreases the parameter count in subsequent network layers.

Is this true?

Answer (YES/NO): YES